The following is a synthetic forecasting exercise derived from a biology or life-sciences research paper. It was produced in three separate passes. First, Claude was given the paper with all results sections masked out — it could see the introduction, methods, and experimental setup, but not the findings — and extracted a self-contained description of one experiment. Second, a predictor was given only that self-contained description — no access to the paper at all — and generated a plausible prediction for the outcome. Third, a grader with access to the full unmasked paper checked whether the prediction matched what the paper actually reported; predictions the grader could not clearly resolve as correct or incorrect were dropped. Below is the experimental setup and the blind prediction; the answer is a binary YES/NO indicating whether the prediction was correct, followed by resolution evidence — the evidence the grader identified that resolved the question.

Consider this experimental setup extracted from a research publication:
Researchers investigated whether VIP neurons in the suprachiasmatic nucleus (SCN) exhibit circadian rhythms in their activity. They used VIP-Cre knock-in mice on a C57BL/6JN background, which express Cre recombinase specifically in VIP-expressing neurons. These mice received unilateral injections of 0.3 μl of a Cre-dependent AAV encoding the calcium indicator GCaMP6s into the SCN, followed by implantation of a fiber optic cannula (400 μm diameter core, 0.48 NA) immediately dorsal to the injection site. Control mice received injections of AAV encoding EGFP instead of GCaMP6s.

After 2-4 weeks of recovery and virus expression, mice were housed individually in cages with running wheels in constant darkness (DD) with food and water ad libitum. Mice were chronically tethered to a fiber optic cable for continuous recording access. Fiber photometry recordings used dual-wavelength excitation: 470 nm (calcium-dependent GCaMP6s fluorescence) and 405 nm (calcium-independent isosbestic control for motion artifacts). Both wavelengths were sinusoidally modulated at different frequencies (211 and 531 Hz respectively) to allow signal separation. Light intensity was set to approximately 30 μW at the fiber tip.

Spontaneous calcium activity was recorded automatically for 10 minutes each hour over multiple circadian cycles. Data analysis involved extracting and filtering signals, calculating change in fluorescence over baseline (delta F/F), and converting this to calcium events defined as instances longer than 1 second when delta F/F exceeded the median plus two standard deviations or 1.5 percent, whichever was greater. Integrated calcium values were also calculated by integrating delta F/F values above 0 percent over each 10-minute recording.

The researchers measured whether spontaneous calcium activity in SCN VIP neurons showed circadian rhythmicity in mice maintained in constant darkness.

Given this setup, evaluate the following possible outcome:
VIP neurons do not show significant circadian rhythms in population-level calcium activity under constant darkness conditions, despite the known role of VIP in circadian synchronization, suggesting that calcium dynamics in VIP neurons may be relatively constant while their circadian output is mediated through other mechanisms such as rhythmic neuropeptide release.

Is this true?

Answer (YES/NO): NO